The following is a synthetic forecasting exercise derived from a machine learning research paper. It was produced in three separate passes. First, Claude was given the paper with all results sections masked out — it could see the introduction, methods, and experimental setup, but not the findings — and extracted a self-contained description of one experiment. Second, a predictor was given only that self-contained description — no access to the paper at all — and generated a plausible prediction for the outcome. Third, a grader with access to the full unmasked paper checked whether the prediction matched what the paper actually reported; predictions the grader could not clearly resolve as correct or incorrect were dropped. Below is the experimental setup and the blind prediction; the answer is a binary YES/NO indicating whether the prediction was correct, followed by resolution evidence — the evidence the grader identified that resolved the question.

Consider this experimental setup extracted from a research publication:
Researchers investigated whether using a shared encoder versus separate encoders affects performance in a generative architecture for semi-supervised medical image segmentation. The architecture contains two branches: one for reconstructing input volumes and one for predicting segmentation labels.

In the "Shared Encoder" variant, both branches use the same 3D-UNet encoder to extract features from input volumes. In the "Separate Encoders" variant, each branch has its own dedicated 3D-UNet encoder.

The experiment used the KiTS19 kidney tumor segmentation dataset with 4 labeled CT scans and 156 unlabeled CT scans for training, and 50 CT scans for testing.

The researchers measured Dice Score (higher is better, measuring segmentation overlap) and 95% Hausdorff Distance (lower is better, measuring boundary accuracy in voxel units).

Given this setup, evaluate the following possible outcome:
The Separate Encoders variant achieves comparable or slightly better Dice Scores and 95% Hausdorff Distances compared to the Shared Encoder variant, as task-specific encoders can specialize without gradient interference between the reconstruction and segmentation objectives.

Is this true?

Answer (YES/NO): NO